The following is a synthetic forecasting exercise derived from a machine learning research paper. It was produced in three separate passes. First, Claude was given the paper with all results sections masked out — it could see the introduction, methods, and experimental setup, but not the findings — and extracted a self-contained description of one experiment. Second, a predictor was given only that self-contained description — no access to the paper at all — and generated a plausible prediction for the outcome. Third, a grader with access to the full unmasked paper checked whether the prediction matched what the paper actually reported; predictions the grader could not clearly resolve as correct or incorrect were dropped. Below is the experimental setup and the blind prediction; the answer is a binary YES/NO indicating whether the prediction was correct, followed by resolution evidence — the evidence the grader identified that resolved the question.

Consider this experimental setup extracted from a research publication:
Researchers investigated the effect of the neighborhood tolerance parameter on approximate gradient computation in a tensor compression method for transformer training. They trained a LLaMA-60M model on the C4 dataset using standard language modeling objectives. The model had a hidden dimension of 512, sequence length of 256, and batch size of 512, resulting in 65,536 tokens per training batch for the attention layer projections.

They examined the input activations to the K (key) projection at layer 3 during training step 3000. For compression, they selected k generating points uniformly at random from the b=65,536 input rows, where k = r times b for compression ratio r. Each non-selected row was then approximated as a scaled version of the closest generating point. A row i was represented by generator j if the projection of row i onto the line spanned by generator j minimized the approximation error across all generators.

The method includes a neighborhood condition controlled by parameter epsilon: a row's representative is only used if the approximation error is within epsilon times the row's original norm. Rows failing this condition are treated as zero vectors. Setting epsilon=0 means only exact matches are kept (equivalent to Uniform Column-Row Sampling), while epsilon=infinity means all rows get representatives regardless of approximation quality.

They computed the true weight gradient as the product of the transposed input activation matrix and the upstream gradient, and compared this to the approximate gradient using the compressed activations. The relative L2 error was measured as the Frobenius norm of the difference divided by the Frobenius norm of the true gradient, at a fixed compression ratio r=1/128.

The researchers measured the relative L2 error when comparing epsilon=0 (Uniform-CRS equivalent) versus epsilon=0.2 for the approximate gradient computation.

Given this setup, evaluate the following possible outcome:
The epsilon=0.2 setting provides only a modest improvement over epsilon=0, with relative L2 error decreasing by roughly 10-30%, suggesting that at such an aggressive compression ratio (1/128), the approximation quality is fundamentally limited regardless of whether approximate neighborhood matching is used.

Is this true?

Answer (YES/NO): NO